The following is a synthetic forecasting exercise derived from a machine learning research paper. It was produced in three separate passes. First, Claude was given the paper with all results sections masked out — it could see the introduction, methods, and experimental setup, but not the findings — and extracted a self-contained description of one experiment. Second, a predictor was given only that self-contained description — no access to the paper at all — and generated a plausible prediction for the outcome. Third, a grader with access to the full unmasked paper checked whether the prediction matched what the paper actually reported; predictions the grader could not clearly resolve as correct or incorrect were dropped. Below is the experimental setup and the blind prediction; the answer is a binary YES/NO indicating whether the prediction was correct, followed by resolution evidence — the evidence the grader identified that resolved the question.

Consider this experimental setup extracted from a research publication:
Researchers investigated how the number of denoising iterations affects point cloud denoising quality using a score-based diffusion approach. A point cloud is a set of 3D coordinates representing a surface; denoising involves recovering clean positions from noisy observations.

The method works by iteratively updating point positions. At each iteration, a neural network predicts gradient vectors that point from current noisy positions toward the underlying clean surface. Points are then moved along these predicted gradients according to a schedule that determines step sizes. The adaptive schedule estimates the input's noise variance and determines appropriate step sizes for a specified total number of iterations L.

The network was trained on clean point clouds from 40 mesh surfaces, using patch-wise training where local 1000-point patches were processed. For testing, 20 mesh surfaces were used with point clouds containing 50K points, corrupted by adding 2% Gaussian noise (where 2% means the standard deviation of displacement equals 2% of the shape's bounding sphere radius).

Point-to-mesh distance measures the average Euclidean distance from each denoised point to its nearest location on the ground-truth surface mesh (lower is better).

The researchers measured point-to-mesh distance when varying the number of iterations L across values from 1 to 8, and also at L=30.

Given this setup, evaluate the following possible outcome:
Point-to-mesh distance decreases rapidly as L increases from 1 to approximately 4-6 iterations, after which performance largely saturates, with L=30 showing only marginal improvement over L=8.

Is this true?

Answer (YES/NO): YES